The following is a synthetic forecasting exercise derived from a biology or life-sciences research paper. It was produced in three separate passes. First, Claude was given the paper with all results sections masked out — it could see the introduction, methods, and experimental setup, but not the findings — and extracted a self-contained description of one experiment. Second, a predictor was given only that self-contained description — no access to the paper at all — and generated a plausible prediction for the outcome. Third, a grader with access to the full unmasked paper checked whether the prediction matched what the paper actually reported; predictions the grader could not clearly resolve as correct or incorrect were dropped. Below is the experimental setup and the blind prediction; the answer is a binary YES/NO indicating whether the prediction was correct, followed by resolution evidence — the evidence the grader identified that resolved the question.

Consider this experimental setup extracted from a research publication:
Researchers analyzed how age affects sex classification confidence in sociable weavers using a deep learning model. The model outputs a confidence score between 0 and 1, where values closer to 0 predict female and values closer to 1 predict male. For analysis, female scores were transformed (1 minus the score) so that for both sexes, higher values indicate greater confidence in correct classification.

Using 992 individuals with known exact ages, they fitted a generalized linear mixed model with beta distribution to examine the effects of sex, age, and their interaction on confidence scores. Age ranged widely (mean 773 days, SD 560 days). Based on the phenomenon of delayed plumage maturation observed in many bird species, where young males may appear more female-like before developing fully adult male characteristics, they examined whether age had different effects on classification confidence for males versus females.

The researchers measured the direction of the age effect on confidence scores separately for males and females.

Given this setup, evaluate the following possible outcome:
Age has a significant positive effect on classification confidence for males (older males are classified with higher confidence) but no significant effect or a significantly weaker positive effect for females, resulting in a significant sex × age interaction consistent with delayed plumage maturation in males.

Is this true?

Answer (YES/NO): NO